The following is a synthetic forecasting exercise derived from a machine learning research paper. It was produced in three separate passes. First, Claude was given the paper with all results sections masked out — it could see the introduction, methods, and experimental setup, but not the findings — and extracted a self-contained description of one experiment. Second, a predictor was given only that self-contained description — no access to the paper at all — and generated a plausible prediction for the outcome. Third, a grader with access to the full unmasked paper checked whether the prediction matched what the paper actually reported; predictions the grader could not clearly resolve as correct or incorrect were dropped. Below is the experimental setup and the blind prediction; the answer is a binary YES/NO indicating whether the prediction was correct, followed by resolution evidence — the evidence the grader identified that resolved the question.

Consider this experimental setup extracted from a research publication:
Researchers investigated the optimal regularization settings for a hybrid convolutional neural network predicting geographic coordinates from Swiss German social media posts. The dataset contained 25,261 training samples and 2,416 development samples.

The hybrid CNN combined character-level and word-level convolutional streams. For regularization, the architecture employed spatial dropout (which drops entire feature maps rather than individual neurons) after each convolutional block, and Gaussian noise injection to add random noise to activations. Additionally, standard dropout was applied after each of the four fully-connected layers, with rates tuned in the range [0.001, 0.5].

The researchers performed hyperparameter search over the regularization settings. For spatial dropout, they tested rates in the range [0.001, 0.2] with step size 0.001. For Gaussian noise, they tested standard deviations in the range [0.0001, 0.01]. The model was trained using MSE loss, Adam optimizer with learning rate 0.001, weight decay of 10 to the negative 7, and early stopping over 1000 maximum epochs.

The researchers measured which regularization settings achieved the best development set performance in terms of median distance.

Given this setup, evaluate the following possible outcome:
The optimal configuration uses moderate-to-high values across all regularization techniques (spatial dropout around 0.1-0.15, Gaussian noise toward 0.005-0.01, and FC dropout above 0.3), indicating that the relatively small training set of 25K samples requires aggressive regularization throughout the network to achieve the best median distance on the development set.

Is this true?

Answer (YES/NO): NO